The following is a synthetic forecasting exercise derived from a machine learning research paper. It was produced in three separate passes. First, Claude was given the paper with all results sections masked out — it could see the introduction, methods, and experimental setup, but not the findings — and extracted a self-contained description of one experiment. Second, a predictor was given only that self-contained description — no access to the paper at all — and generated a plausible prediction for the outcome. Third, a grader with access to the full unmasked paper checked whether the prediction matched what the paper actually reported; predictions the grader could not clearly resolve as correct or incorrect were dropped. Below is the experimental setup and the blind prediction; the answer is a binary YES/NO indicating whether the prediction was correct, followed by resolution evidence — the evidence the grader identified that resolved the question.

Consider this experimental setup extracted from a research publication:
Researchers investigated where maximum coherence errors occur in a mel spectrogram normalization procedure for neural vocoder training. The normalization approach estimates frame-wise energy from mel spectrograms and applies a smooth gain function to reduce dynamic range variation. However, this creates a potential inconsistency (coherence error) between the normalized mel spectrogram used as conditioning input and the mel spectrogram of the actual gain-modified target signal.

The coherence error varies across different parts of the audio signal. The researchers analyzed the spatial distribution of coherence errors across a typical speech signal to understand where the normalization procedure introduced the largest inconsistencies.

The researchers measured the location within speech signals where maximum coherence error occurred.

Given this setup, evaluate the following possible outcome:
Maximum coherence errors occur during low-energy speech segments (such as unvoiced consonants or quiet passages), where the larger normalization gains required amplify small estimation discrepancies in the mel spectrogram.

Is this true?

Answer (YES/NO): NO